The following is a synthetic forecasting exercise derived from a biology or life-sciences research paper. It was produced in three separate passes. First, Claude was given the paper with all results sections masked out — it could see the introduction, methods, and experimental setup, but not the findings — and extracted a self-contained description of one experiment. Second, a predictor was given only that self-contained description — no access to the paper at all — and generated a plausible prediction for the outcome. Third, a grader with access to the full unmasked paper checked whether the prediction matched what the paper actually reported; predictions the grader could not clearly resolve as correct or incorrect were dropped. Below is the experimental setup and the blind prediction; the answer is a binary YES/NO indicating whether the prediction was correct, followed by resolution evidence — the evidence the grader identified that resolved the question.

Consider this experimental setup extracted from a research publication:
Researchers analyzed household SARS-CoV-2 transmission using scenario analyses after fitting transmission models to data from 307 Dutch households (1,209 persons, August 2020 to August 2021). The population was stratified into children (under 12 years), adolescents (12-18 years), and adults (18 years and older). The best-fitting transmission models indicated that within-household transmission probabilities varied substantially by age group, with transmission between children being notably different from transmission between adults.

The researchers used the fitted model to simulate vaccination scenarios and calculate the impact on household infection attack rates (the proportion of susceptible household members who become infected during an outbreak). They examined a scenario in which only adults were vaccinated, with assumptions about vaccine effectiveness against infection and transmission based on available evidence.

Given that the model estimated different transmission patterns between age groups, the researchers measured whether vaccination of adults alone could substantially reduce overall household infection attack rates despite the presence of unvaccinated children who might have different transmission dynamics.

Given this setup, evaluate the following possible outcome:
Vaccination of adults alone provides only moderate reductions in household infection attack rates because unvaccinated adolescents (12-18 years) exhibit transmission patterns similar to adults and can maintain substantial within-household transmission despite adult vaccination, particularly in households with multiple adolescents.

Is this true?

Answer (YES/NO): NO